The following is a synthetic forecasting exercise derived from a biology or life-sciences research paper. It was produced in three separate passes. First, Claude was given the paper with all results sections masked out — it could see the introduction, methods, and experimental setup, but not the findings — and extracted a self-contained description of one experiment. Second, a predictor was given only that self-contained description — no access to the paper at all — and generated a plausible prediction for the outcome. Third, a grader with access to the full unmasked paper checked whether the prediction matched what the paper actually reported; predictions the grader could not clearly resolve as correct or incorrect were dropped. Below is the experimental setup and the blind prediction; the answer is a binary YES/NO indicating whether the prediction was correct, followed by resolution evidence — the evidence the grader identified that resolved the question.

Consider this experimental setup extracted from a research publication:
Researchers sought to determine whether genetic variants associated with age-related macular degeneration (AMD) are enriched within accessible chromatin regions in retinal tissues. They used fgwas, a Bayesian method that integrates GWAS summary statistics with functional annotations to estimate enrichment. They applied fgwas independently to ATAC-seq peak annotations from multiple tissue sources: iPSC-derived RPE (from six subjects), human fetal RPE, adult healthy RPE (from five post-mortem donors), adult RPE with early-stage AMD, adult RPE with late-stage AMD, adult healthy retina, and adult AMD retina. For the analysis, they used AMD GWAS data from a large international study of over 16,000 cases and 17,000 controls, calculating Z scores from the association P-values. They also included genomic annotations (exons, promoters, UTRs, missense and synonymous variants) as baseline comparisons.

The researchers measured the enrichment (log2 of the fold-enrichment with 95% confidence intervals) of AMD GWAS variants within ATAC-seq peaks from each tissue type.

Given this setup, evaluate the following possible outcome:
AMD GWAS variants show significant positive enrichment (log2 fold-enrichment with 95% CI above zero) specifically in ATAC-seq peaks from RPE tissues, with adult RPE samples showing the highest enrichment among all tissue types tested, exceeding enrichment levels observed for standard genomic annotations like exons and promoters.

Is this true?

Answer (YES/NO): NO